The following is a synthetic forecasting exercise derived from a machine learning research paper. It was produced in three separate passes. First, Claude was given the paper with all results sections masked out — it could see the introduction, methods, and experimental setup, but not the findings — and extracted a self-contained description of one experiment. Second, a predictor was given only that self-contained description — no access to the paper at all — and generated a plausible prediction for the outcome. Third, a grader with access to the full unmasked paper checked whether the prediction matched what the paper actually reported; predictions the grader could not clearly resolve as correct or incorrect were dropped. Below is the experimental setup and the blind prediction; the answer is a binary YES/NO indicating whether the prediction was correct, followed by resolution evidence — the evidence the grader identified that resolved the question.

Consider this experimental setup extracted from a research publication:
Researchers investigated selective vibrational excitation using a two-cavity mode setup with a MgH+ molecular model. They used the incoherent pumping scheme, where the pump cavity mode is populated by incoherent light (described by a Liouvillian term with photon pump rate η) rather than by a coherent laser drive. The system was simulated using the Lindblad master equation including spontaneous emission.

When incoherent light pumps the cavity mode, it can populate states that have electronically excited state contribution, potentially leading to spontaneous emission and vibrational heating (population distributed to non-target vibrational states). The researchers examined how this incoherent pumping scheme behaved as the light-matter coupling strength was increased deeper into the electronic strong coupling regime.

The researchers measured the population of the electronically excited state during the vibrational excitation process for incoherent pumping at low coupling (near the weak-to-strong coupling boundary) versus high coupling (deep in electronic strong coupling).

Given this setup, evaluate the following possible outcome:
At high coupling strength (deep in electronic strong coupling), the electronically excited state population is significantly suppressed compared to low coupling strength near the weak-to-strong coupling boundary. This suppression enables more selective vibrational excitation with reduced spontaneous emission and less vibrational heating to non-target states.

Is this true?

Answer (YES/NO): NO